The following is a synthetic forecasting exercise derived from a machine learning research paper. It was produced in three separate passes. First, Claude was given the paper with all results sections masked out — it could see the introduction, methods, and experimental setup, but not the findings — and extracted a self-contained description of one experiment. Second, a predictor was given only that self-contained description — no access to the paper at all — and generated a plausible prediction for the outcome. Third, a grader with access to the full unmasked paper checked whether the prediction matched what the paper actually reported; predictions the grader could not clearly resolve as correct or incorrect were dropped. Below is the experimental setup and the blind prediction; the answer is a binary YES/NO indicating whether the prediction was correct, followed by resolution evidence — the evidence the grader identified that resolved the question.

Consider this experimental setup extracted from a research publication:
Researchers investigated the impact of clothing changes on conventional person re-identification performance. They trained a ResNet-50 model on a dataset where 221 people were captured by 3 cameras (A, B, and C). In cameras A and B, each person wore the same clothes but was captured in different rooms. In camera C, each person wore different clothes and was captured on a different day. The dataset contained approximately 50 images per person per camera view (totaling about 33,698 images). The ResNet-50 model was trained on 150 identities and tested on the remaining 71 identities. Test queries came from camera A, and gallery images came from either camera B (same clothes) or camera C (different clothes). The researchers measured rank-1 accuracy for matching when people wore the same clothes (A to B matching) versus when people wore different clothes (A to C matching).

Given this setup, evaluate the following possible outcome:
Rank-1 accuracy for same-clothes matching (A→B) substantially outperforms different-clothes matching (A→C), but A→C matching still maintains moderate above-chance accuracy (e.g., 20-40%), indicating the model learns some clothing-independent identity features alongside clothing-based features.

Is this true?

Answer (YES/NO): NO